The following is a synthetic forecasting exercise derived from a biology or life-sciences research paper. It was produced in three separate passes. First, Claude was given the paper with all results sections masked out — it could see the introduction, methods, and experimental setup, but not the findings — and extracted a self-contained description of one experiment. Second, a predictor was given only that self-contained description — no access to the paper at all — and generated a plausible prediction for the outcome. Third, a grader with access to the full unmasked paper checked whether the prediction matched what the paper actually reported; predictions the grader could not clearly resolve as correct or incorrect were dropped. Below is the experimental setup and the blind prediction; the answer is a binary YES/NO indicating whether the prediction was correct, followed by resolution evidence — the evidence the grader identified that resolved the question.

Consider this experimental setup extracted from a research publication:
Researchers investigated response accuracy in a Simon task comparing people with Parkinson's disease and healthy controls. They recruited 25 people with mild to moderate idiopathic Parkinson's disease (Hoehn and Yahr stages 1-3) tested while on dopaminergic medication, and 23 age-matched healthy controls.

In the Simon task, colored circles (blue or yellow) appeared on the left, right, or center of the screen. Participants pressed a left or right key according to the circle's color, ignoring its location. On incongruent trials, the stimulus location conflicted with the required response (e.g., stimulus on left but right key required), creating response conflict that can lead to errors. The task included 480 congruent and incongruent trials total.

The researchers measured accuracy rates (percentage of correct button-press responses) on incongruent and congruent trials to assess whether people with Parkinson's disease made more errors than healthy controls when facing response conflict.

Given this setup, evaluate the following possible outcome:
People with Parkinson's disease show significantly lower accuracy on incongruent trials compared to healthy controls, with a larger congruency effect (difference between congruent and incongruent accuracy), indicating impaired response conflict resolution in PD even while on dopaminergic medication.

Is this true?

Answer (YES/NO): NO